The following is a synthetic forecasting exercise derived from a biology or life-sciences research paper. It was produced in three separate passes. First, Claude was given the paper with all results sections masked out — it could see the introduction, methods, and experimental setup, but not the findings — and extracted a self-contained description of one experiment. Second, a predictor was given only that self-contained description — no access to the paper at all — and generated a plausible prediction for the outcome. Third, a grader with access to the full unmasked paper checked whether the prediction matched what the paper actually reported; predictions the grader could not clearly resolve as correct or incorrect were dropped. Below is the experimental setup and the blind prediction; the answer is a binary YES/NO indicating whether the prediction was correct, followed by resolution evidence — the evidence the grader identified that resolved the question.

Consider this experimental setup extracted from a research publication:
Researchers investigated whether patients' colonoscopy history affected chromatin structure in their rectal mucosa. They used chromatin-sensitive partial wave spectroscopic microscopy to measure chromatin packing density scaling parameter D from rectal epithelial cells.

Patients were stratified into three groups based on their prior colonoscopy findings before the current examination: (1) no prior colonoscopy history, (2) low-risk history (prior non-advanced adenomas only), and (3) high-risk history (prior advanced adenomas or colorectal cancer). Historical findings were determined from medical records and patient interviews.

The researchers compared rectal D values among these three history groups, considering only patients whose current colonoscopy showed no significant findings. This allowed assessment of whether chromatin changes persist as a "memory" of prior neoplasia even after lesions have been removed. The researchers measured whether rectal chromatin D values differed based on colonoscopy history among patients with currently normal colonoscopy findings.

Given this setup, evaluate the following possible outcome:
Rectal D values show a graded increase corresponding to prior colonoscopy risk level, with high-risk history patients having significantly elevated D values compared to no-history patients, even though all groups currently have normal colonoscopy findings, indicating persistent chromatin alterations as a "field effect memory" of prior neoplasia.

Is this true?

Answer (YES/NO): YES